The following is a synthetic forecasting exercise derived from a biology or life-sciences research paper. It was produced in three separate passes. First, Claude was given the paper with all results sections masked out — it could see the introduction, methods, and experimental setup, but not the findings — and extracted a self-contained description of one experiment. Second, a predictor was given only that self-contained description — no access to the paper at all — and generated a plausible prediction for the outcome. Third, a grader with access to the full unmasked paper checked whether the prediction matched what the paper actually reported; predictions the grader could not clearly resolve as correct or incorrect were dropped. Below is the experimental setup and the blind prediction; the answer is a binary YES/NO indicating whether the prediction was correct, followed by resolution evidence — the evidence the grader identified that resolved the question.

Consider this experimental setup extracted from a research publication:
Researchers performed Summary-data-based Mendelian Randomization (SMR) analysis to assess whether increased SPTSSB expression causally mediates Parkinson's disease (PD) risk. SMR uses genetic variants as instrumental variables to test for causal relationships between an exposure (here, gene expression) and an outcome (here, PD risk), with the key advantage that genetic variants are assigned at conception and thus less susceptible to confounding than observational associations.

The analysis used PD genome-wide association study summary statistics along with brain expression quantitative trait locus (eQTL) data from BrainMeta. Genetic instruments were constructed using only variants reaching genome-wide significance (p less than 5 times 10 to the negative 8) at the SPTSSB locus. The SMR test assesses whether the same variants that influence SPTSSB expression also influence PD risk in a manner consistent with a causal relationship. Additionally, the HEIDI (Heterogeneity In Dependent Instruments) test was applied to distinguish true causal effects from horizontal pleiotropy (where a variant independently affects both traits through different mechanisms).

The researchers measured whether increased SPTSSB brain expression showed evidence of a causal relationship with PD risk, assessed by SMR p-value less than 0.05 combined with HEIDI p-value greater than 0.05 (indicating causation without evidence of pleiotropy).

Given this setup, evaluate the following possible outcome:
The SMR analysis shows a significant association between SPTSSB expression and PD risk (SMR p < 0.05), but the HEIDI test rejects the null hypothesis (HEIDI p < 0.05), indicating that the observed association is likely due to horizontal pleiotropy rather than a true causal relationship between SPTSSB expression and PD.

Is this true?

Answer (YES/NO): NO